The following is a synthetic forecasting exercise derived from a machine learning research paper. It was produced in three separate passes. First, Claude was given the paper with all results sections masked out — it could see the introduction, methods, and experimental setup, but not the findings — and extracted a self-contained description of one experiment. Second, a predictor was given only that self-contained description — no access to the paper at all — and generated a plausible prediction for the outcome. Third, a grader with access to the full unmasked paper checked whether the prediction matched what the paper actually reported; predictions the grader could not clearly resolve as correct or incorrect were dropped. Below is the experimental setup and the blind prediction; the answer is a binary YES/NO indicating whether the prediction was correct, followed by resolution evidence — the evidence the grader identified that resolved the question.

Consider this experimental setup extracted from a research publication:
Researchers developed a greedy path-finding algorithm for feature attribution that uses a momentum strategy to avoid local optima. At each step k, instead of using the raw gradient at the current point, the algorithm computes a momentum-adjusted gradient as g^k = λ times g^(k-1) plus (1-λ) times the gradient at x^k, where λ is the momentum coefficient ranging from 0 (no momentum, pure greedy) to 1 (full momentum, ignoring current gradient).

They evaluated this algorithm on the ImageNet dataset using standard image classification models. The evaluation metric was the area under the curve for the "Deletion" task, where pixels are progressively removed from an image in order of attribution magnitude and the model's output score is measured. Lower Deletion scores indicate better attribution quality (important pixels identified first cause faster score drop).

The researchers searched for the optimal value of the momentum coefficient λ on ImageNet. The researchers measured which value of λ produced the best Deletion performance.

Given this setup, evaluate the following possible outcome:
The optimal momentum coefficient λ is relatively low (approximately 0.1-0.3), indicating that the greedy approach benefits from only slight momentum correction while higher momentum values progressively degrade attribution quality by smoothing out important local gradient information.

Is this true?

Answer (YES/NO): YES